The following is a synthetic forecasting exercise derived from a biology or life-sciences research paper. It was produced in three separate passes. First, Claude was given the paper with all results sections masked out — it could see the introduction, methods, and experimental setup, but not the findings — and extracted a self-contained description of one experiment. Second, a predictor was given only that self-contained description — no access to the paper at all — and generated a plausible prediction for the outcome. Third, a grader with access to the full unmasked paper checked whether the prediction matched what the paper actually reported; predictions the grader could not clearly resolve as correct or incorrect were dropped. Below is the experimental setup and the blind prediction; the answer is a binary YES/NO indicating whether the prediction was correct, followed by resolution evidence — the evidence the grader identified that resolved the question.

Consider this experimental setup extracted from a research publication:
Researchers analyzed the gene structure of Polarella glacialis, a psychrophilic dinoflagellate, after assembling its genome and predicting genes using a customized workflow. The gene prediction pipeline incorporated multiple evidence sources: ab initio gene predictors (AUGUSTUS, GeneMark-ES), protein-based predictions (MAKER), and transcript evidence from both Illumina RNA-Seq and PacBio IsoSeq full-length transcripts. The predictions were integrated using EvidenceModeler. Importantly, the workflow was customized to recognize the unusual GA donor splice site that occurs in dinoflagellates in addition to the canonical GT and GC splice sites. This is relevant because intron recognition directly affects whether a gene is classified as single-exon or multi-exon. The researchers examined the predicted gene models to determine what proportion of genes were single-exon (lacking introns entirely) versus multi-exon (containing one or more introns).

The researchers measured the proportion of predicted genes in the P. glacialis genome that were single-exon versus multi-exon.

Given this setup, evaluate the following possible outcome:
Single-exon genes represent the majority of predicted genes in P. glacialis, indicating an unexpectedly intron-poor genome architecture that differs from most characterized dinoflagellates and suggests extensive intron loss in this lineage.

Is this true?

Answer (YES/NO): NO